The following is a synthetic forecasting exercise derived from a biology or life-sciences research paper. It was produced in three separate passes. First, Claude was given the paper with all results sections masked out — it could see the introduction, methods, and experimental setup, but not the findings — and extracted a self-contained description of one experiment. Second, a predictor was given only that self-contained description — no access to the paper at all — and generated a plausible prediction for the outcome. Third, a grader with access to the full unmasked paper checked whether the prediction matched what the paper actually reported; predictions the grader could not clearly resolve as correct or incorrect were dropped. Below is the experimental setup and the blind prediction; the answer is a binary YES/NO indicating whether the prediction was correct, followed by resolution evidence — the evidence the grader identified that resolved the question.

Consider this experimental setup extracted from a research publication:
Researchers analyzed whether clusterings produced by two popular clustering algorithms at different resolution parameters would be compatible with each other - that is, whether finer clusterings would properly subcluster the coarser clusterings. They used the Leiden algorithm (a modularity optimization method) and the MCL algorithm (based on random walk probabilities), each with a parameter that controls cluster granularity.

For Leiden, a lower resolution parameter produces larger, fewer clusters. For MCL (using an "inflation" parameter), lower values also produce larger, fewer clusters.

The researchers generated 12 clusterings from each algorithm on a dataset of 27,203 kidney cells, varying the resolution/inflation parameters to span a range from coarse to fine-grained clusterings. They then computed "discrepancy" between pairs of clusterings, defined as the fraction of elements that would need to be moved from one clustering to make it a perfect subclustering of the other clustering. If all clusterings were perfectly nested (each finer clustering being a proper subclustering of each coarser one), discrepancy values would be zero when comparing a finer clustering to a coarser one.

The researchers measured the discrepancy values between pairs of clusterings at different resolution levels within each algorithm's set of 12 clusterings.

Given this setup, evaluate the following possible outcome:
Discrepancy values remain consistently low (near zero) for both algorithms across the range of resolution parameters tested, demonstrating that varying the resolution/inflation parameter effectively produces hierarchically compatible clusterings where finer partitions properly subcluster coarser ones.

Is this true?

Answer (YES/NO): NO